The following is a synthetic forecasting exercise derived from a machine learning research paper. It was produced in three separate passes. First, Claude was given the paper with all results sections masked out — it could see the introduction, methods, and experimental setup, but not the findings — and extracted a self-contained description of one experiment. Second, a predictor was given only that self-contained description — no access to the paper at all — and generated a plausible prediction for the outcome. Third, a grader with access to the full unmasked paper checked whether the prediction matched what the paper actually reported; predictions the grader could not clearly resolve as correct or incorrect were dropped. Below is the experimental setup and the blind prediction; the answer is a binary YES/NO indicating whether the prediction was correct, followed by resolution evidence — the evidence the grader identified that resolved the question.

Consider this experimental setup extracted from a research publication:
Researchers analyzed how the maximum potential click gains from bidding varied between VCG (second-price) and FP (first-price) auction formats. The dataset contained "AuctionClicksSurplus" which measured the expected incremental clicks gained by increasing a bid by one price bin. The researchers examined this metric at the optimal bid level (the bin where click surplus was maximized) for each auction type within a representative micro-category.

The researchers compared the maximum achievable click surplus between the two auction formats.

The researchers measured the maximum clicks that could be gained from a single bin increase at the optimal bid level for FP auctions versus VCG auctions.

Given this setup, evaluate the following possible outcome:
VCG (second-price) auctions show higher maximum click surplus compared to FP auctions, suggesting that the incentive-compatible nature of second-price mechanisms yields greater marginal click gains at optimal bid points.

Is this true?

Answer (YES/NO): NO